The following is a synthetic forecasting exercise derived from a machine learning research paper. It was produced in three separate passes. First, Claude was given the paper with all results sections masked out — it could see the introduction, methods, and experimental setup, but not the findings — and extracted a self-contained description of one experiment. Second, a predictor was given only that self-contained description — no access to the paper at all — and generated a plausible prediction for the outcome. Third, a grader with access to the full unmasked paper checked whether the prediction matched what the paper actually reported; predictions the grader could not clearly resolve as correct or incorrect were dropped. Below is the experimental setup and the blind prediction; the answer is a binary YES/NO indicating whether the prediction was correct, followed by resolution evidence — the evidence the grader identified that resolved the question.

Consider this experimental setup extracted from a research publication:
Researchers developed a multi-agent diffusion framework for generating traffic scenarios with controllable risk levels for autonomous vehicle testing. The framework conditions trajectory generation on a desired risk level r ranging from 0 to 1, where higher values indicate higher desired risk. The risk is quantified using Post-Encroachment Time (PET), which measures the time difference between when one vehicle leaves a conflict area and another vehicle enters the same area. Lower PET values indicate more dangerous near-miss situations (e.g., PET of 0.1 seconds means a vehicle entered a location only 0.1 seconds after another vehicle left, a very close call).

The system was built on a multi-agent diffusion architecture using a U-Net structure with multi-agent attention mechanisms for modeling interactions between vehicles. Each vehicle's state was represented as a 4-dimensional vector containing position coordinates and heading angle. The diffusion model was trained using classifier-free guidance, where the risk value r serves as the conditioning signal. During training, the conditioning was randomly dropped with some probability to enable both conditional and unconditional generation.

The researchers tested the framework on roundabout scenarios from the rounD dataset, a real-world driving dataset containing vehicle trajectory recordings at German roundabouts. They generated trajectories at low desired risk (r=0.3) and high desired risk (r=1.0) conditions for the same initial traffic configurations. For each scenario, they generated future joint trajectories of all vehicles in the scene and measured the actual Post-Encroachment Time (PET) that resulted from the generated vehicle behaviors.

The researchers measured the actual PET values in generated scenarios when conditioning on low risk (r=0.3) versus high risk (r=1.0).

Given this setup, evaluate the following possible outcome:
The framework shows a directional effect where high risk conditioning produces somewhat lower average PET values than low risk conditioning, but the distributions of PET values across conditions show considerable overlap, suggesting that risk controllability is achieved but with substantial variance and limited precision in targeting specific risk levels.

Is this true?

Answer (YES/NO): NO